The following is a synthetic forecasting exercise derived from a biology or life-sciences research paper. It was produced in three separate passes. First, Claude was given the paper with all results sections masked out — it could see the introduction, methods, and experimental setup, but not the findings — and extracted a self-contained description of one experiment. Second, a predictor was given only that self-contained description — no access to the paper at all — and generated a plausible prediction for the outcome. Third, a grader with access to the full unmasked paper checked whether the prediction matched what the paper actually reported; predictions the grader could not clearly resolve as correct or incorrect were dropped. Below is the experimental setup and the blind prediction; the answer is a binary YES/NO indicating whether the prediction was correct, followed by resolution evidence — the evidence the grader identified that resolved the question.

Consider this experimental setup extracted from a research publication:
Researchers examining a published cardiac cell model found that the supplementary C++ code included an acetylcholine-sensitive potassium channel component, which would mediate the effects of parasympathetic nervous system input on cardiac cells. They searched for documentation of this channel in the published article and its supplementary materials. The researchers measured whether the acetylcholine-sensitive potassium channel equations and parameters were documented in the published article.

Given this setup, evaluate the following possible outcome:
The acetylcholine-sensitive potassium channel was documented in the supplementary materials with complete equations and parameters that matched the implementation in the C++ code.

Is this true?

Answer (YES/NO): NO